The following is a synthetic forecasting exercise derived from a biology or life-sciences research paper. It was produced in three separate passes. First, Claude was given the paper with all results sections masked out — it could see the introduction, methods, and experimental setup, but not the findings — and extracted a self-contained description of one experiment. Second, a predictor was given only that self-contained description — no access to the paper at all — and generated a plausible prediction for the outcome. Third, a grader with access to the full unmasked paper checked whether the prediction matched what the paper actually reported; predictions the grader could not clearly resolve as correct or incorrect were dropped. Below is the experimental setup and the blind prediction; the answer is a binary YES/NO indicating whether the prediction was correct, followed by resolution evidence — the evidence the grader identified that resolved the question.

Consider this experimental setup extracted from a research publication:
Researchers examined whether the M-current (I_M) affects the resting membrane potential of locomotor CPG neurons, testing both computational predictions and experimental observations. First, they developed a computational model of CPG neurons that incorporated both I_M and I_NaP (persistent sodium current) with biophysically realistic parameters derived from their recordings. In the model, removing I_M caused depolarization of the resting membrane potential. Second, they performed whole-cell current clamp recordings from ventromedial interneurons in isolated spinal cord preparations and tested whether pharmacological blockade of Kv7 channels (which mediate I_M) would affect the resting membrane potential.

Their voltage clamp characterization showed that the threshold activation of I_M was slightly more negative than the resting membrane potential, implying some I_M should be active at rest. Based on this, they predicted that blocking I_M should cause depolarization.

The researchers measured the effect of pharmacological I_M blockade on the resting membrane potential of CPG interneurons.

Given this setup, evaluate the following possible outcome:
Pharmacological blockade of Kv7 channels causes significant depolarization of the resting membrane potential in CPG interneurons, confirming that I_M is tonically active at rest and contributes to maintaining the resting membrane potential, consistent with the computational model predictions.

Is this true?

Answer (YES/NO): NO